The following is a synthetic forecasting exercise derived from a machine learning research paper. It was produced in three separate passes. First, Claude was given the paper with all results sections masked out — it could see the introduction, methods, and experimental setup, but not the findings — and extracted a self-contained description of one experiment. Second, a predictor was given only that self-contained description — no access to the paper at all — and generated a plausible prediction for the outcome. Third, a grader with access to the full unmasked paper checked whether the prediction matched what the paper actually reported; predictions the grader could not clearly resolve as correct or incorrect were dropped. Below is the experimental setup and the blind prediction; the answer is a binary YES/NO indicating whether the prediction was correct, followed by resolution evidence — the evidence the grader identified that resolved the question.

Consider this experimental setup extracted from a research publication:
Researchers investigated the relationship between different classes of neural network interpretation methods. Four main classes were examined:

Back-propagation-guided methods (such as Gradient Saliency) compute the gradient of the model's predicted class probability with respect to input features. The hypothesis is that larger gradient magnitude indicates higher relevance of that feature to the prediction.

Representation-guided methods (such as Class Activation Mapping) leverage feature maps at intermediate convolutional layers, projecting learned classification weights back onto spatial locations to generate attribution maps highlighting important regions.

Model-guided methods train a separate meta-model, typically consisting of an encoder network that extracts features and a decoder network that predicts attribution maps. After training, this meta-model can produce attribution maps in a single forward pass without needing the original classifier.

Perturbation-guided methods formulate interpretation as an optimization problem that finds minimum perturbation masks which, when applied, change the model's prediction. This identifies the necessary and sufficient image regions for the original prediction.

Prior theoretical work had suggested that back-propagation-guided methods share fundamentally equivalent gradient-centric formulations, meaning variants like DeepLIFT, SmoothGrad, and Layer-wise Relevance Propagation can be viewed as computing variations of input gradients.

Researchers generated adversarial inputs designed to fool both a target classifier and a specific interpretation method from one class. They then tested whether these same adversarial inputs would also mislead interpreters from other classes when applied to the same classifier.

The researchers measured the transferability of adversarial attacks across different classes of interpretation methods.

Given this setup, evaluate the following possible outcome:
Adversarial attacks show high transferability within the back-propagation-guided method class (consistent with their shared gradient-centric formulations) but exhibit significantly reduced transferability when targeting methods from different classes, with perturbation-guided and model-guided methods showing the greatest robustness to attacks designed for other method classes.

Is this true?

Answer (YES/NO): NO